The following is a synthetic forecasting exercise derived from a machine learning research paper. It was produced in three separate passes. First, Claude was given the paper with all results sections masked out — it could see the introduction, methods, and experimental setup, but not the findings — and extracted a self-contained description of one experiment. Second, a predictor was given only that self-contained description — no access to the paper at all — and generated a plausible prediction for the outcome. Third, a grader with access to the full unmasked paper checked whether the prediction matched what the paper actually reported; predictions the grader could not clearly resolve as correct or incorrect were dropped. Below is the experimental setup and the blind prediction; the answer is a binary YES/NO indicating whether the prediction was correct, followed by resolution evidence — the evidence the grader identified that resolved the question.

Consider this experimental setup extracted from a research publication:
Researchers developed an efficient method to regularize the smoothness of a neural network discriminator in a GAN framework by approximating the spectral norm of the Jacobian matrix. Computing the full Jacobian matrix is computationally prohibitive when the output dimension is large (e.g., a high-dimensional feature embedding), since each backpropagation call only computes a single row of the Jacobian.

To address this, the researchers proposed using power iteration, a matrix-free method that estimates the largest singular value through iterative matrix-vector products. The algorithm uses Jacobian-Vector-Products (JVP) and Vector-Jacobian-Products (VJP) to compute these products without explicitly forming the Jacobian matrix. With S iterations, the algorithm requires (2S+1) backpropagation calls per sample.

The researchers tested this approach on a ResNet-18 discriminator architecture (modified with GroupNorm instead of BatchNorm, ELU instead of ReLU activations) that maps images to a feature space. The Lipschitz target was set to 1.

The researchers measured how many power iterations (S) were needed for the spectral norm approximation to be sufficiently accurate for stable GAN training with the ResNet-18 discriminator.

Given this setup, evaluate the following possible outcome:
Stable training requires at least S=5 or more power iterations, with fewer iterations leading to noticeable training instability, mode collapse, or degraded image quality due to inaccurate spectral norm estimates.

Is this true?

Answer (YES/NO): NO